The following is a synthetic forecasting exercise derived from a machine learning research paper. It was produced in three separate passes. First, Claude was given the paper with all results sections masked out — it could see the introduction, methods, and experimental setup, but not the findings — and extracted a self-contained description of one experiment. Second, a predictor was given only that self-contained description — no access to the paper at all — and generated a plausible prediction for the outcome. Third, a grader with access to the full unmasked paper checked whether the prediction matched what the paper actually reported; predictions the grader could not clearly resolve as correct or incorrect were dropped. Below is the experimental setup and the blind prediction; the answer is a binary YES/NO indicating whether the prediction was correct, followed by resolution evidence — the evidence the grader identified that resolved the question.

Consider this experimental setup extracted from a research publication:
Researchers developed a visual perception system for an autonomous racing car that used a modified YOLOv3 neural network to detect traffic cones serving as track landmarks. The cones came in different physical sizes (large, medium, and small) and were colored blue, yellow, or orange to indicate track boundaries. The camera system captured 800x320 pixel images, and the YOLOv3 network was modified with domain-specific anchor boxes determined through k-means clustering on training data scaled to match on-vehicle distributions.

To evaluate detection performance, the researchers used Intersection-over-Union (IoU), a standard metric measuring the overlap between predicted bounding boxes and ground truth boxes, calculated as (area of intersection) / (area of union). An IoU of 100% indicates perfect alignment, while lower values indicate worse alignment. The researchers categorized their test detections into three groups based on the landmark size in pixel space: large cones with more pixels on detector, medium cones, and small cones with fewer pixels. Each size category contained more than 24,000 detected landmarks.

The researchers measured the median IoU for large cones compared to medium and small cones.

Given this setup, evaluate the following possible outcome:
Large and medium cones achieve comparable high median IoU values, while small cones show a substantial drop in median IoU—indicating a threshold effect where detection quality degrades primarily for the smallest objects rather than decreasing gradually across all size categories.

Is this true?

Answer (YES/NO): NO